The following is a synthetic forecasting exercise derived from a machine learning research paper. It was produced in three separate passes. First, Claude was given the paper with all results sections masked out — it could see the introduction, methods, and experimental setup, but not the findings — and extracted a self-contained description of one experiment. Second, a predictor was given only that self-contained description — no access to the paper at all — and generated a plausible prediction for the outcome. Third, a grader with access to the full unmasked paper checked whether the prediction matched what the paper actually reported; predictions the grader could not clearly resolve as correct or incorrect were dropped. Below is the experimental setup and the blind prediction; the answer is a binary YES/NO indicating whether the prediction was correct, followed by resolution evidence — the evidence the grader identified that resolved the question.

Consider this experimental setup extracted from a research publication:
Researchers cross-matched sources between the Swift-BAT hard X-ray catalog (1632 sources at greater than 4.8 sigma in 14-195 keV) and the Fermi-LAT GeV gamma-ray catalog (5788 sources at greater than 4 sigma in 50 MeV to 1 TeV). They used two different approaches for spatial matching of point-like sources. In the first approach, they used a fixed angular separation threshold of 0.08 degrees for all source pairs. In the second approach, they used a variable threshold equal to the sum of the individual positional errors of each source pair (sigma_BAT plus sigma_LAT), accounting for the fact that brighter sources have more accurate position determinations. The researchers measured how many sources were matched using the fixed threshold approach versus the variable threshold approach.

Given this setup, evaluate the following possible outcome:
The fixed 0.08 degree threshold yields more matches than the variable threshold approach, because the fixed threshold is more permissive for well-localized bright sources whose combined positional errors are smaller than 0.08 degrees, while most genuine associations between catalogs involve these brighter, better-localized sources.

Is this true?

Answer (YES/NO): NO